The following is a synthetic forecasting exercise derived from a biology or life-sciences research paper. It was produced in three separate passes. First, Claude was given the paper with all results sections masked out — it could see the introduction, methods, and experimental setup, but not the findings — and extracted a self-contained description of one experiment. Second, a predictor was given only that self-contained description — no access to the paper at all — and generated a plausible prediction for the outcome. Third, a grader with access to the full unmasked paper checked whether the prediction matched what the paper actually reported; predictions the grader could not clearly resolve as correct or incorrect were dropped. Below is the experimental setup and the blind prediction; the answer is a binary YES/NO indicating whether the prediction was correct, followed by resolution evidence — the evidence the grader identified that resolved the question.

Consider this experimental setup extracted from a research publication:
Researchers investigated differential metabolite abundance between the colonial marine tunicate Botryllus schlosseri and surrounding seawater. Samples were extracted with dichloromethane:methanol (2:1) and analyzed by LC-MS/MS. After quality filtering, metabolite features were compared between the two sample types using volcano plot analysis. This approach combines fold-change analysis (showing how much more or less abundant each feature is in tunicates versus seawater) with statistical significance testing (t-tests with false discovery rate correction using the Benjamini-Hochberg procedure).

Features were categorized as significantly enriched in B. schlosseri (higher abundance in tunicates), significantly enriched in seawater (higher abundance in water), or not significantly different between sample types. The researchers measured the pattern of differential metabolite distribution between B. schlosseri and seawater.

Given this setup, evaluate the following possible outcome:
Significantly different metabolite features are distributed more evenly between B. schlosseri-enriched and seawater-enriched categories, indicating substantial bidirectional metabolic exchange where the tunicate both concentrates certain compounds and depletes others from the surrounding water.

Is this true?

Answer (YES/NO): NO